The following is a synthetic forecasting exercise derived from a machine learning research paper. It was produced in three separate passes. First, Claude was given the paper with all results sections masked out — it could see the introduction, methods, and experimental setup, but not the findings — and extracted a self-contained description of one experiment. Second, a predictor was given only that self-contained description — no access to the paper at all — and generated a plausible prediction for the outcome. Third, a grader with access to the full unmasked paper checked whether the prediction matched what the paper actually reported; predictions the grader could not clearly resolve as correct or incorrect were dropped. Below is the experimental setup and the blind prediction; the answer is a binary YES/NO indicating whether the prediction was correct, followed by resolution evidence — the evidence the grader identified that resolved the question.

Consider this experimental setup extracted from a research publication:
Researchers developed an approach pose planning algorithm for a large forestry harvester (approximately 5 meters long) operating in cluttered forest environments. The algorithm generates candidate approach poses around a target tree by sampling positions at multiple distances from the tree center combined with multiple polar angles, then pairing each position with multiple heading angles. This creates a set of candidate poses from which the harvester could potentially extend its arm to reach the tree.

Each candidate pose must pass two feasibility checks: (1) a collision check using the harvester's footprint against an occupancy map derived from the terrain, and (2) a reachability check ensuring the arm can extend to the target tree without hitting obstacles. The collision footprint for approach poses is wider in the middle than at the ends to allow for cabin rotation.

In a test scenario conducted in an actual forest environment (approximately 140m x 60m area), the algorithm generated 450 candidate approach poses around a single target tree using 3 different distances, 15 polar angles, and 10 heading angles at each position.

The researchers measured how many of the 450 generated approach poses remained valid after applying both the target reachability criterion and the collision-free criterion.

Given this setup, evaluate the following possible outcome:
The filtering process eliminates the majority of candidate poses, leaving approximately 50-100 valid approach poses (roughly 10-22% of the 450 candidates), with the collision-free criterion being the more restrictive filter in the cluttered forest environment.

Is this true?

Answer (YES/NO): NO